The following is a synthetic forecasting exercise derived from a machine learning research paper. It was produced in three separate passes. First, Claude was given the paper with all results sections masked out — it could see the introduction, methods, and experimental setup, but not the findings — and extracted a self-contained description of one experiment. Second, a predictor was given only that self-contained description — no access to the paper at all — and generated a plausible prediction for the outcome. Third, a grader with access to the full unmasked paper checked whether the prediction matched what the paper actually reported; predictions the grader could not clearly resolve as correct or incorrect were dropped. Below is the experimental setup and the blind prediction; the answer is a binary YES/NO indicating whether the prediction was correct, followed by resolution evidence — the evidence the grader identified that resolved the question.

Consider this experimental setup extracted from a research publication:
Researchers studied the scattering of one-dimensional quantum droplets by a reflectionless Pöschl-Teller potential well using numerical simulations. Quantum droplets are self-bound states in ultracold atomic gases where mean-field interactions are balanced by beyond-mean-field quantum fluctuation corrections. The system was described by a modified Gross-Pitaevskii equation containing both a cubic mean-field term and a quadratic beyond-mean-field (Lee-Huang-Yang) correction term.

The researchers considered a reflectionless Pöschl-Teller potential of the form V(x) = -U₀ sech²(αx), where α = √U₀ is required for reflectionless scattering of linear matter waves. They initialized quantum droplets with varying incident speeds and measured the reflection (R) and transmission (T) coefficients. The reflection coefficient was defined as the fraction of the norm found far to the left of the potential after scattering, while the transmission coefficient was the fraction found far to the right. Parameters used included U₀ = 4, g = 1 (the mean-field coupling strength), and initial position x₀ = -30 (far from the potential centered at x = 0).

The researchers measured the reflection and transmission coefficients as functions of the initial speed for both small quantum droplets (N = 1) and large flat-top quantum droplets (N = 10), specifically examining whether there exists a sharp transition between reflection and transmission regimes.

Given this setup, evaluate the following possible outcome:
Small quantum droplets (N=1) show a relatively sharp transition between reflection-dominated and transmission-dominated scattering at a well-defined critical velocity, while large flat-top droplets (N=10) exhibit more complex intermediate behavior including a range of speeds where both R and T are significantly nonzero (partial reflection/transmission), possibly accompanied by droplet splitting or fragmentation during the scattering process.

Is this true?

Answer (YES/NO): NO